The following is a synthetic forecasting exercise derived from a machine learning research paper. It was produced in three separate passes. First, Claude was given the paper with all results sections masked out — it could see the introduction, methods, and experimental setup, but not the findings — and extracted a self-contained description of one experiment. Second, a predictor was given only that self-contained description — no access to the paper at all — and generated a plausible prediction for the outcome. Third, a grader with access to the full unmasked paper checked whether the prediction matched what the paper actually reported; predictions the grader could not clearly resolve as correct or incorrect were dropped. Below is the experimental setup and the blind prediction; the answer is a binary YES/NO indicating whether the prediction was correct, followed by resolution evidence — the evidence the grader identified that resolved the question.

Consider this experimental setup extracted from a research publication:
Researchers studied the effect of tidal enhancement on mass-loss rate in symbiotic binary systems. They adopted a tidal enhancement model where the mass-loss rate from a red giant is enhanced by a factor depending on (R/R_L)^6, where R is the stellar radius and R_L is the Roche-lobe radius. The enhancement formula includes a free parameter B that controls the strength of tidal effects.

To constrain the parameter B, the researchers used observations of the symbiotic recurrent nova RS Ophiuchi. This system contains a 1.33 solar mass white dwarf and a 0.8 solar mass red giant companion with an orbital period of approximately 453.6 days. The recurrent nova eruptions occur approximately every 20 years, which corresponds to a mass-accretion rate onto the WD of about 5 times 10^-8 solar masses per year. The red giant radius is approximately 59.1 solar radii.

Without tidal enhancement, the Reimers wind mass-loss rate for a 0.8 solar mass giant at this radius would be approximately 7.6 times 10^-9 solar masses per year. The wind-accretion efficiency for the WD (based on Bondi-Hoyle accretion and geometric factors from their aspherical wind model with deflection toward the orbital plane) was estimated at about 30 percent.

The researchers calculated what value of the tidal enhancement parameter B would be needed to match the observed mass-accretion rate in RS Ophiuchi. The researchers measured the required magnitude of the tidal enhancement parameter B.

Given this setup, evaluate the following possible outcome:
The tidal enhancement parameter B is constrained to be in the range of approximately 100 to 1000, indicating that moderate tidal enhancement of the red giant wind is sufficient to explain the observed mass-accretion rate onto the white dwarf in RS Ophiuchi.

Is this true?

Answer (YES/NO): NO